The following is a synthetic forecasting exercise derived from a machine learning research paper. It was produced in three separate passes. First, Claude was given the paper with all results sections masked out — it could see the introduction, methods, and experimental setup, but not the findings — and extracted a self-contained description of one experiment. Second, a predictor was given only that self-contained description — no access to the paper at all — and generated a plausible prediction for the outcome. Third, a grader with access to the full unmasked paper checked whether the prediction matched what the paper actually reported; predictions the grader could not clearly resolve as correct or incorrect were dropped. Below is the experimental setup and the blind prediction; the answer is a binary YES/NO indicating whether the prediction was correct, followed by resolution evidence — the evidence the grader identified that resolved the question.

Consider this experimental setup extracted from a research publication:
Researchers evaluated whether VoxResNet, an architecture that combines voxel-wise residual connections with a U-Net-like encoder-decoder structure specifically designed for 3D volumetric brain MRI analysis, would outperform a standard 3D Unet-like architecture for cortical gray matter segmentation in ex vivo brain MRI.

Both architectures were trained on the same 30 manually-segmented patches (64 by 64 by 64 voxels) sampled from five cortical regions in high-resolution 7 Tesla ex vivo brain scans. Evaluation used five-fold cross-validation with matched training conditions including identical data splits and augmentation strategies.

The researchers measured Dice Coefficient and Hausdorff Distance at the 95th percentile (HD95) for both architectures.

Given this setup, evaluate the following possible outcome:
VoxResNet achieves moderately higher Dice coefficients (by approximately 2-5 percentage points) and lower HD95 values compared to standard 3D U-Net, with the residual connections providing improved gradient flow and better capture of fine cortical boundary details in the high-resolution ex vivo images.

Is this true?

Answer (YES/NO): NO